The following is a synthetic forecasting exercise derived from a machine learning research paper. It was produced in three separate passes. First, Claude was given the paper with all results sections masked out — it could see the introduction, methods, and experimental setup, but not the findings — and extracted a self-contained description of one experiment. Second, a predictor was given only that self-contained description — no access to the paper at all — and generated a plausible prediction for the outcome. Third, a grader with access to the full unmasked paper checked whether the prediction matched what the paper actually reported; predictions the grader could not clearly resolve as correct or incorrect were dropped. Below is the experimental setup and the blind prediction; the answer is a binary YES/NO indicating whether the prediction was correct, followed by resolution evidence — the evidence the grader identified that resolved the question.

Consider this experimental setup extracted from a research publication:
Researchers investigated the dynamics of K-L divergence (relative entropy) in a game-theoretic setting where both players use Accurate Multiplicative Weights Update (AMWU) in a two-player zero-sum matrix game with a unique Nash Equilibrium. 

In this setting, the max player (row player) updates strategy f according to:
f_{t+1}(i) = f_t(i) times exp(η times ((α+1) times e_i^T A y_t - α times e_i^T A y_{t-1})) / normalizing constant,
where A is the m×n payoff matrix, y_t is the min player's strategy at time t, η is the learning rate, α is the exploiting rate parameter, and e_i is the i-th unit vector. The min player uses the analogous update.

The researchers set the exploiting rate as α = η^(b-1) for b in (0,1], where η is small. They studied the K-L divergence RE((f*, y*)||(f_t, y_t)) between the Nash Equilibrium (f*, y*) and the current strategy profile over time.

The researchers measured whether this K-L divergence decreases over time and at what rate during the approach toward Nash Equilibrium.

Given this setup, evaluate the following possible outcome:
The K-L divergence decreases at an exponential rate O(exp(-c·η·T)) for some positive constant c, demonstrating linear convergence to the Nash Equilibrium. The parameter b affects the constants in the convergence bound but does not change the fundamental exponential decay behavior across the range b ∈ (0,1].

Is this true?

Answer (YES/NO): NO